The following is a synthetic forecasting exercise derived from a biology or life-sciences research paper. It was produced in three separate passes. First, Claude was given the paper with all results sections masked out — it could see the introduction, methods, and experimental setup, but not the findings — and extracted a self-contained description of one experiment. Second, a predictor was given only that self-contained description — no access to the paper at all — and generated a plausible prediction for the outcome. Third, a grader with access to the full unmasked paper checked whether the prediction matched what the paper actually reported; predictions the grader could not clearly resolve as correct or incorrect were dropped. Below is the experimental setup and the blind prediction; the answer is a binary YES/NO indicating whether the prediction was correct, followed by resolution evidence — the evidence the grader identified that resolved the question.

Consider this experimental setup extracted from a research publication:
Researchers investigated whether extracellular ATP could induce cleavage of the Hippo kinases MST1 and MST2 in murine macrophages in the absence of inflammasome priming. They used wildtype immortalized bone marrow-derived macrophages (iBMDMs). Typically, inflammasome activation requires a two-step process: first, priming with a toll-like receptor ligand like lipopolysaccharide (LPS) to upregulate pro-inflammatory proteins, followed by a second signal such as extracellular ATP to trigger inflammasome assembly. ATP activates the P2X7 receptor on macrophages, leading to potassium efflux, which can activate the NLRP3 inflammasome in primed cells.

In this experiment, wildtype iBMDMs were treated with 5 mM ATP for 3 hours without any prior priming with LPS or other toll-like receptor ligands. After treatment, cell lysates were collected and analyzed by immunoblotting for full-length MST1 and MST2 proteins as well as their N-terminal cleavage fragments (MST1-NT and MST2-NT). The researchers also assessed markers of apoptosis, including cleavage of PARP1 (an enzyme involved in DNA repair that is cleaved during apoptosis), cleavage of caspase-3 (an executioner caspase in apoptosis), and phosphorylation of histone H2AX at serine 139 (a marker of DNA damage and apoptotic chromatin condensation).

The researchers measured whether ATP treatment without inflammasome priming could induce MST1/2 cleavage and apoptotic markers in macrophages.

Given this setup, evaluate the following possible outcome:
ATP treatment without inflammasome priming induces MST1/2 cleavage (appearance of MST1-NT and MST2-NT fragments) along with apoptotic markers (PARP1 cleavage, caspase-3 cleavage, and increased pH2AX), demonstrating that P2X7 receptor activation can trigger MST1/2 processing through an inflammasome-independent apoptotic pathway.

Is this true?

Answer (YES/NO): YES